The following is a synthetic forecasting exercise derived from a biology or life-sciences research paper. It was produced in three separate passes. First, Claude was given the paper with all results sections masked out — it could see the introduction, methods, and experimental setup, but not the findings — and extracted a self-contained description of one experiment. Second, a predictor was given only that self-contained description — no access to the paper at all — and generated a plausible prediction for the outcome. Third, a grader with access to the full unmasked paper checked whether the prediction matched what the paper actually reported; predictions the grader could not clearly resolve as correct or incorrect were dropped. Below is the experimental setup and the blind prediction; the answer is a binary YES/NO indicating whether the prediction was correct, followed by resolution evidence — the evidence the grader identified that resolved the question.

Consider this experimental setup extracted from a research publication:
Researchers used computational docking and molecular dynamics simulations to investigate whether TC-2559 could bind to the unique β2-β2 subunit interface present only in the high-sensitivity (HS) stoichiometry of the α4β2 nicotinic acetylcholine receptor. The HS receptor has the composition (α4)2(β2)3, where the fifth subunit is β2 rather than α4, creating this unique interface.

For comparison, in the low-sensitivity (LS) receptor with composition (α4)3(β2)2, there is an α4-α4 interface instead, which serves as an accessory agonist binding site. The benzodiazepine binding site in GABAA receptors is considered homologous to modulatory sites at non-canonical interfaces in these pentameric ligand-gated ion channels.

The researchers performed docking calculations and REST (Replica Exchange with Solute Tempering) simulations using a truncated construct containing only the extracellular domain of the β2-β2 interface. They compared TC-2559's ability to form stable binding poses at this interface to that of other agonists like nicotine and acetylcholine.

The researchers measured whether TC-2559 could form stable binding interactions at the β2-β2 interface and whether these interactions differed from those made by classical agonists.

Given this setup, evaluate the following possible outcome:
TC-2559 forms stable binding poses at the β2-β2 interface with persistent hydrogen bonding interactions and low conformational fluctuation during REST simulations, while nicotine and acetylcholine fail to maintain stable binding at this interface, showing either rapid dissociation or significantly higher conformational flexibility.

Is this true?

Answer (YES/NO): NO